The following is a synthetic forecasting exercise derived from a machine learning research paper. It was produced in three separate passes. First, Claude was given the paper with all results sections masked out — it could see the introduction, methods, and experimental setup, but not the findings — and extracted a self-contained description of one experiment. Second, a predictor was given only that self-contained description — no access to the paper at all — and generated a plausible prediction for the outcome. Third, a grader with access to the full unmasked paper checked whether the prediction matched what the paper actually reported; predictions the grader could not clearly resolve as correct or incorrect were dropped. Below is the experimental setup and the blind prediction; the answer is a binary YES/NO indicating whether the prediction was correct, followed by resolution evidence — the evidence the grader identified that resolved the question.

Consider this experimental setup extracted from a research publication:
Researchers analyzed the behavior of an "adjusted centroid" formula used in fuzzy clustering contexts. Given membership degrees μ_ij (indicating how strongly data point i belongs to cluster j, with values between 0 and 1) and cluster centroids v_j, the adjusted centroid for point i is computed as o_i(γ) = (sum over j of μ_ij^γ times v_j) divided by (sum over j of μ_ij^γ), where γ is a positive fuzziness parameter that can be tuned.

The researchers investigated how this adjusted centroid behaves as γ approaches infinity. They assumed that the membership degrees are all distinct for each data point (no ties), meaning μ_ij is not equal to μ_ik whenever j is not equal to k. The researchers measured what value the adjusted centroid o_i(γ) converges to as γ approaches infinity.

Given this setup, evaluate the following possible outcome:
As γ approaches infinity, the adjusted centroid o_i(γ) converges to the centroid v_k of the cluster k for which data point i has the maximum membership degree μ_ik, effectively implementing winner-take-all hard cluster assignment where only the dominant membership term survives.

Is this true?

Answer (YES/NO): YES